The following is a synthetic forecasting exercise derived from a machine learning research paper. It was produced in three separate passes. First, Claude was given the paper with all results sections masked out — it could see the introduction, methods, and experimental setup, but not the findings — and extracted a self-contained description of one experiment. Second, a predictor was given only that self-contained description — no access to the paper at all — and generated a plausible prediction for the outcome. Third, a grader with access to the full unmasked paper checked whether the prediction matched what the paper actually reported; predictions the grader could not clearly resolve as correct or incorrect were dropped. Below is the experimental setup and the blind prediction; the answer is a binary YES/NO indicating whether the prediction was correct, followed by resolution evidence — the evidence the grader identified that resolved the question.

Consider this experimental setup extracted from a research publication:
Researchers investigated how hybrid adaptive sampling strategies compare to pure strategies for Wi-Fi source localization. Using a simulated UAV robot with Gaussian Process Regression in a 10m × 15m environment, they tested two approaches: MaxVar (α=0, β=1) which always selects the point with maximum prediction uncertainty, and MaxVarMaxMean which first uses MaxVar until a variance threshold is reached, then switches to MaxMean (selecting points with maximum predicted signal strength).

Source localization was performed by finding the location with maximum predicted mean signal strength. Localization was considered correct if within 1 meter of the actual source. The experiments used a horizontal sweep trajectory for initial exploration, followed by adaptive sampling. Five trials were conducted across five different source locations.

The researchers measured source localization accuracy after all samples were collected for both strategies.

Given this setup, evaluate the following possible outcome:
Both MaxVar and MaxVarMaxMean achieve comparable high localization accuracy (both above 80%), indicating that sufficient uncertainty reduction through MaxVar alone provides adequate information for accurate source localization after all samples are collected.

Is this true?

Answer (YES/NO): YES